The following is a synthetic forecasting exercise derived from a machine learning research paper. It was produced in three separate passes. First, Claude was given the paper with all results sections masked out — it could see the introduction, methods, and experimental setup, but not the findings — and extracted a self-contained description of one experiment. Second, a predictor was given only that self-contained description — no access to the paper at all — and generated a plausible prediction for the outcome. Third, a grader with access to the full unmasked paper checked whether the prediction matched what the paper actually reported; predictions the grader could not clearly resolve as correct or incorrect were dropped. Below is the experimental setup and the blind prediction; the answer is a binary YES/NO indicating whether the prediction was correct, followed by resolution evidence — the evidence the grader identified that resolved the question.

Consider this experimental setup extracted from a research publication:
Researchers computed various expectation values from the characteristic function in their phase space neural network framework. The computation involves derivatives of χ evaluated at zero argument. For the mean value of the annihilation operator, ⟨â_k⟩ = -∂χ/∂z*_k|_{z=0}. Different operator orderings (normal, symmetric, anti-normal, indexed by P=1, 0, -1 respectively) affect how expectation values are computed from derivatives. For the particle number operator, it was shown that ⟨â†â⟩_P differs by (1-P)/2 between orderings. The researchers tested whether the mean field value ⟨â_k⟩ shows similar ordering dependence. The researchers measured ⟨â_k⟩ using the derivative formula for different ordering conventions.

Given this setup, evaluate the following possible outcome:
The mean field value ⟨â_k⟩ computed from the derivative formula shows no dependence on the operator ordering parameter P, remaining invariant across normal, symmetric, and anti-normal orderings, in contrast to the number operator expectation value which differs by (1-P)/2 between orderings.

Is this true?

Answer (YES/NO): YES